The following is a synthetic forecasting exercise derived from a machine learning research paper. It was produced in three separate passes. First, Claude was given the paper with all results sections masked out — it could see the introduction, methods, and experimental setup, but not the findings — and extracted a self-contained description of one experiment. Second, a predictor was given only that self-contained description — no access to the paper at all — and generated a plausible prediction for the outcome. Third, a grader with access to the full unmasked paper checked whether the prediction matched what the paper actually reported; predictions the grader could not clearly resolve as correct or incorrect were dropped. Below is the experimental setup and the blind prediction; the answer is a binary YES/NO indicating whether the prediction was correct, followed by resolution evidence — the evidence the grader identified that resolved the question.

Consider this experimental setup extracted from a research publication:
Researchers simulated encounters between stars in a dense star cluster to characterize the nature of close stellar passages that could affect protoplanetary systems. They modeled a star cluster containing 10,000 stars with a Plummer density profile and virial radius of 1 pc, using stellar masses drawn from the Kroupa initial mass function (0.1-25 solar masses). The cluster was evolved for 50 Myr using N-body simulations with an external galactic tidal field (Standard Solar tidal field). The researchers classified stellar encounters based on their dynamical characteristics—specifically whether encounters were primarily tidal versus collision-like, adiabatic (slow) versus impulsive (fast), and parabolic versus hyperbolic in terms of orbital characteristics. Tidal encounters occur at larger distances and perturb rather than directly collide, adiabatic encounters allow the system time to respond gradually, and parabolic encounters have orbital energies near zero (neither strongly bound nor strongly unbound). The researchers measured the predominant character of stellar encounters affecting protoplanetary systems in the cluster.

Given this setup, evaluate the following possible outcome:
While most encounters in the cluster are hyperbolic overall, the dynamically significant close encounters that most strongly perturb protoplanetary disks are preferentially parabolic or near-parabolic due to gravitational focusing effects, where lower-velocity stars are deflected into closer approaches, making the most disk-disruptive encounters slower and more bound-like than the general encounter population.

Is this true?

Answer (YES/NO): NO